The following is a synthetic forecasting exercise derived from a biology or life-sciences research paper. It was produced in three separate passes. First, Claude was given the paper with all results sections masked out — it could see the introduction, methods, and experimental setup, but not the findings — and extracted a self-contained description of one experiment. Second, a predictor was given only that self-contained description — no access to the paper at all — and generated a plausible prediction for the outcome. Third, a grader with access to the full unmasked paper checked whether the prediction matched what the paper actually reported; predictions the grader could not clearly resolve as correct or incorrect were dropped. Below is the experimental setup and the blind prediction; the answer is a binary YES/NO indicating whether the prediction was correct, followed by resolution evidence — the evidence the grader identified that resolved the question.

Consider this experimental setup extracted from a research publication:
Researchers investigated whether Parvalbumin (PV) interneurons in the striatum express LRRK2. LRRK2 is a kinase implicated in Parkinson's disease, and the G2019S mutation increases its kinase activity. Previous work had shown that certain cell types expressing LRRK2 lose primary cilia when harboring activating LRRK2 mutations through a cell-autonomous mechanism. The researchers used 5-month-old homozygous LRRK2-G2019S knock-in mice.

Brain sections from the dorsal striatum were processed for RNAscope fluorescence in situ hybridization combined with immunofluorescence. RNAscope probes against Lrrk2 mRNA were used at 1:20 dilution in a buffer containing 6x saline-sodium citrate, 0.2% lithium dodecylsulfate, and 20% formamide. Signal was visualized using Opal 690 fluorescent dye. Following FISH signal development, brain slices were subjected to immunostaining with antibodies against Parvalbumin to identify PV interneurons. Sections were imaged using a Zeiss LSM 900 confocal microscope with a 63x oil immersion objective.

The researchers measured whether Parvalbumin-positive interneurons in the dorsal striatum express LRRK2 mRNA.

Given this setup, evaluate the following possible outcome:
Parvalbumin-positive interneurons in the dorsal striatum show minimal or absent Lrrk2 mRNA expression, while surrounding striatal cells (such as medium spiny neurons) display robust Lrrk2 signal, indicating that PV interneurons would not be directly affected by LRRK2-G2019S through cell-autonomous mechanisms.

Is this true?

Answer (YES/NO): NO